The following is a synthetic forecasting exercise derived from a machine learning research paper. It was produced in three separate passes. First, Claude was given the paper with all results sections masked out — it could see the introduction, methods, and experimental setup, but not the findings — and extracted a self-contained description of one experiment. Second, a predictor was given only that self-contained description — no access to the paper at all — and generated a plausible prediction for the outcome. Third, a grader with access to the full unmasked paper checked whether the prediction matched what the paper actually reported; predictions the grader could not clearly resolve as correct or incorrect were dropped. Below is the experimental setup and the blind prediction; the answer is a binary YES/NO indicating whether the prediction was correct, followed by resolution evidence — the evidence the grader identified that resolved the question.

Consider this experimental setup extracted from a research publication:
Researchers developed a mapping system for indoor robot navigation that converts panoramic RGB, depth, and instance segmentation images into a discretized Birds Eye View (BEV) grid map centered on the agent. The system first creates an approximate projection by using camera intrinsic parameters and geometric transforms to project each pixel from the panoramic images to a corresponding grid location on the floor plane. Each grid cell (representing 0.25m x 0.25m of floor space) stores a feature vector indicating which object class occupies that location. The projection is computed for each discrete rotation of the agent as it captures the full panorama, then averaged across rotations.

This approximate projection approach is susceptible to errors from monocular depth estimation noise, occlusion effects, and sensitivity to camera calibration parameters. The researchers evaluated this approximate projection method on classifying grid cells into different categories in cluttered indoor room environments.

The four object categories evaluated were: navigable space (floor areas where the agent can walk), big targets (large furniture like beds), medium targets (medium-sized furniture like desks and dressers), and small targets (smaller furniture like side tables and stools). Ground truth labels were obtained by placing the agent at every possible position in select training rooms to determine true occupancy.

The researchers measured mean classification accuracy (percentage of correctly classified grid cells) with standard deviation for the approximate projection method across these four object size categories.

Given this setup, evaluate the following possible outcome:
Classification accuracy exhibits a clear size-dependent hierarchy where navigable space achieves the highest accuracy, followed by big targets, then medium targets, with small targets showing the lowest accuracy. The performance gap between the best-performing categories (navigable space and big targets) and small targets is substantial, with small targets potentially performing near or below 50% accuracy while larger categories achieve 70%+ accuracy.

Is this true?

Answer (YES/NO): NO